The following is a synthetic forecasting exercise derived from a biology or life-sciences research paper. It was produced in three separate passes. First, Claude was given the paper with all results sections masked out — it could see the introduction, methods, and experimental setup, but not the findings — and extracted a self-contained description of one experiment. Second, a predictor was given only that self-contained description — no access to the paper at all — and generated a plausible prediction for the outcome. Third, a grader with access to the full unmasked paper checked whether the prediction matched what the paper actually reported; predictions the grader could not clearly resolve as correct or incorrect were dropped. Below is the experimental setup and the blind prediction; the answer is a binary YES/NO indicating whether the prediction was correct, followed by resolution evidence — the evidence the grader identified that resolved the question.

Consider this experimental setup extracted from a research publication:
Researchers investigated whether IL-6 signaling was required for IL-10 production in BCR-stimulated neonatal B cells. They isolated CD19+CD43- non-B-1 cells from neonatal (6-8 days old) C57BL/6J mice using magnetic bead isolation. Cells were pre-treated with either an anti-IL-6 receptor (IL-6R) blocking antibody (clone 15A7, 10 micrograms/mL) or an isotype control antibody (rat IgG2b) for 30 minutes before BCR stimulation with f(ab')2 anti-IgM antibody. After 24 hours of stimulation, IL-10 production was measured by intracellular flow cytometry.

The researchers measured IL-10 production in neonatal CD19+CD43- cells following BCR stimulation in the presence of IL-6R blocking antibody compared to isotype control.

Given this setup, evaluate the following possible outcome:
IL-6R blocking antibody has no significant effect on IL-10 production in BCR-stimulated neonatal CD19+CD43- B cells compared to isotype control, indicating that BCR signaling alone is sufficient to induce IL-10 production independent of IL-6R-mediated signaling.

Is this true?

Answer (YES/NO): NO